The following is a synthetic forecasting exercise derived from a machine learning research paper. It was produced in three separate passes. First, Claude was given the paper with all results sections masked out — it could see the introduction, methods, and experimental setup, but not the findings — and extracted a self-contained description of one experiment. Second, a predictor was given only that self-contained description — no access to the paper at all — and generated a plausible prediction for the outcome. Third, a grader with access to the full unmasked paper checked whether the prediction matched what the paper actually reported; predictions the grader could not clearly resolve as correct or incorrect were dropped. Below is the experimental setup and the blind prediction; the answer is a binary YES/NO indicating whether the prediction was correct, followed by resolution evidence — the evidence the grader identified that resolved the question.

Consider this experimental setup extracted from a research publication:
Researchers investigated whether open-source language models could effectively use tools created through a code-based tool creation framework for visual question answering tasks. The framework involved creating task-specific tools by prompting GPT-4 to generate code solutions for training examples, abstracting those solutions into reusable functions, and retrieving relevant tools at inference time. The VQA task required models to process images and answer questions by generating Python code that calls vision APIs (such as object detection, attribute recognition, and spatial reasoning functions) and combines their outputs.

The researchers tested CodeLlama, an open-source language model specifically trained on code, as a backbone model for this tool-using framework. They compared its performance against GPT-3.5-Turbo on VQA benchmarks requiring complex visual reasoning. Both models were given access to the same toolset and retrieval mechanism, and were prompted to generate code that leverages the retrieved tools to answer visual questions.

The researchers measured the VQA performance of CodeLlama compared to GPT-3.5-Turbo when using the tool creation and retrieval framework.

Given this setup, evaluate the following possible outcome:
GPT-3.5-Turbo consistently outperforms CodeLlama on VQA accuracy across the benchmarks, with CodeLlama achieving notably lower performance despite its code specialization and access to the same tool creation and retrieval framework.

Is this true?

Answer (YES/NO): YES